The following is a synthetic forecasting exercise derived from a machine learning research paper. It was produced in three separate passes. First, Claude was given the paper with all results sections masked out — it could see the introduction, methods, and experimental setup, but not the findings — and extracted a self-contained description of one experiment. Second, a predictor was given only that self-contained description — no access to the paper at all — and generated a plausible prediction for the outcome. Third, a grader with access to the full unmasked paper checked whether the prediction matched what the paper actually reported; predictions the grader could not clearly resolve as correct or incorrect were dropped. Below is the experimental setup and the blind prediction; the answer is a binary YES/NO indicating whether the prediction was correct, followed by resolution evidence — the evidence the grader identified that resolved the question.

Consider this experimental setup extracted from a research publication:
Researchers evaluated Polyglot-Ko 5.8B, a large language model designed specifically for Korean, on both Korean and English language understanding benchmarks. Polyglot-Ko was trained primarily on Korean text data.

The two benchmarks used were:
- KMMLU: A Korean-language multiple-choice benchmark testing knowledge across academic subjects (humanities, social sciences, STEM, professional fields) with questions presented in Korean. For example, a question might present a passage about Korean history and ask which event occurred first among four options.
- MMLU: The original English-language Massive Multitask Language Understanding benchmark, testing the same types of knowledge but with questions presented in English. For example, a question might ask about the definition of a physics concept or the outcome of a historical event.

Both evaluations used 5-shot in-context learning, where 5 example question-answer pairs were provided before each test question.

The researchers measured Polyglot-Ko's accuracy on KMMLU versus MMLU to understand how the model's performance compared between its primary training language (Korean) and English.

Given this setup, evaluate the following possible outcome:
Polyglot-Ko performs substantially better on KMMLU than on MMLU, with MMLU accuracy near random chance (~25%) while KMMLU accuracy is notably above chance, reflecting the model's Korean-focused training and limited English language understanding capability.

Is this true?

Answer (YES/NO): NO